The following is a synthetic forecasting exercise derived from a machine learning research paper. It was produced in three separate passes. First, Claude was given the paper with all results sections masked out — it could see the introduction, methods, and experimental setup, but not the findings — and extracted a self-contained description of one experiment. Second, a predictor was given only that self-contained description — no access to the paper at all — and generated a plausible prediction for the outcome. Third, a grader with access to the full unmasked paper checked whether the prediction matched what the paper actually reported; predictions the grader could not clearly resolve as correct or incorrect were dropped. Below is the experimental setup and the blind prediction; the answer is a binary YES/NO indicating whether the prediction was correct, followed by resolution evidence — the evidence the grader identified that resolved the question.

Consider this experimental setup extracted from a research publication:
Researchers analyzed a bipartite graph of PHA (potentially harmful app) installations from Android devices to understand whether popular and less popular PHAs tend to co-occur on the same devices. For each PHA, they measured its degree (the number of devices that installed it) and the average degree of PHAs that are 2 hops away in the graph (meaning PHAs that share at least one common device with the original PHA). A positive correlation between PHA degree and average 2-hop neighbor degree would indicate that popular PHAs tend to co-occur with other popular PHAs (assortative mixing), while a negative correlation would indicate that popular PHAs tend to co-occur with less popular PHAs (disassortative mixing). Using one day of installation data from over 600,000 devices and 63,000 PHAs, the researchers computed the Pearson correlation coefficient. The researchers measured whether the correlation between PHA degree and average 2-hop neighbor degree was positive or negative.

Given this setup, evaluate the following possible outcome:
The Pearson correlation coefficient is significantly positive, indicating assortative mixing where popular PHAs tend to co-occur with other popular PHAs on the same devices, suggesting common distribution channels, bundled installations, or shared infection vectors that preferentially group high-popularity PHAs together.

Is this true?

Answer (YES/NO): NO